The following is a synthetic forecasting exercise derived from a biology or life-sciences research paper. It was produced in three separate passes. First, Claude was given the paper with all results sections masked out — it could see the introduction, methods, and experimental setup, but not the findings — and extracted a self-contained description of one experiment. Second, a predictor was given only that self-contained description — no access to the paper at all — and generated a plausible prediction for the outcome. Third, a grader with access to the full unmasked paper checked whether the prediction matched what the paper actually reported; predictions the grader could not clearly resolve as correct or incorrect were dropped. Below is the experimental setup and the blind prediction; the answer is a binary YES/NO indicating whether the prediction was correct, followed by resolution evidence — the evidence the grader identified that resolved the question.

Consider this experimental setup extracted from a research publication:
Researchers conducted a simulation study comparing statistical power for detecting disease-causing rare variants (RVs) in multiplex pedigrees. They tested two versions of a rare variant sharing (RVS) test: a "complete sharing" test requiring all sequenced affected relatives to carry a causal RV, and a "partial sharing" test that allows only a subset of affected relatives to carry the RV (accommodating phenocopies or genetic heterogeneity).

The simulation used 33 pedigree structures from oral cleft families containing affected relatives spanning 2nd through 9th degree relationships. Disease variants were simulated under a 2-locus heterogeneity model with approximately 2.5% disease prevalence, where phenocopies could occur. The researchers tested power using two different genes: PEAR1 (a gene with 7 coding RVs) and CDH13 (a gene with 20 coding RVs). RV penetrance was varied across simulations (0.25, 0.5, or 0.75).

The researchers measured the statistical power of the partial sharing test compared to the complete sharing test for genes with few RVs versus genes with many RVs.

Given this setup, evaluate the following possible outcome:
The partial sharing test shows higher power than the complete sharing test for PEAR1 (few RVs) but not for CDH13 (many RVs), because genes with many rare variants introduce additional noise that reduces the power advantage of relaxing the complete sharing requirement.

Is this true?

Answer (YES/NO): YES